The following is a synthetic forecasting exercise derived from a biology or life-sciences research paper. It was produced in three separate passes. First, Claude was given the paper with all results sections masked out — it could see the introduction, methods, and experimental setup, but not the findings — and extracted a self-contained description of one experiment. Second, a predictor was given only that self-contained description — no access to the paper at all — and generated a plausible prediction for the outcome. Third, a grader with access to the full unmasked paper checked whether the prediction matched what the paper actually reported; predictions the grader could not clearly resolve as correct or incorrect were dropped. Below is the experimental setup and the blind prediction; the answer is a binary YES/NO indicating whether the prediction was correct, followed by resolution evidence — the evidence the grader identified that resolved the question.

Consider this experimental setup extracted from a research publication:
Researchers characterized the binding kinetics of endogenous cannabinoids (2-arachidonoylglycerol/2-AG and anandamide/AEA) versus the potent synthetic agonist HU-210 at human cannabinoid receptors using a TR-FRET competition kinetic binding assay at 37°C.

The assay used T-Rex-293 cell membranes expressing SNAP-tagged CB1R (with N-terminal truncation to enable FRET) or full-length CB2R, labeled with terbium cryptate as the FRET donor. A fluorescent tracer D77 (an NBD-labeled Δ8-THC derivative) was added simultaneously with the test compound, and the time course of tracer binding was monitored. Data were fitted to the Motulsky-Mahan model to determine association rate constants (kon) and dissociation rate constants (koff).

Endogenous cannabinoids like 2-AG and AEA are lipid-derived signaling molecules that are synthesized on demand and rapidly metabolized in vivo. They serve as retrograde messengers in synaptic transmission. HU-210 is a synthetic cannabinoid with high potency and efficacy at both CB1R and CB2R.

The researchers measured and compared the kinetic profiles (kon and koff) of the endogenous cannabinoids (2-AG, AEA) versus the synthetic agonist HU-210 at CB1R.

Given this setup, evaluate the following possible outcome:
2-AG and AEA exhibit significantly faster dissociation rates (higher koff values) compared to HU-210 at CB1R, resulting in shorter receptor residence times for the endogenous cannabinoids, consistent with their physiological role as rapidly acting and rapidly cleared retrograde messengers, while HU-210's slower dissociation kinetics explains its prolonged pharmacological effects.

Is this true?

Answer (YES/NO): YES